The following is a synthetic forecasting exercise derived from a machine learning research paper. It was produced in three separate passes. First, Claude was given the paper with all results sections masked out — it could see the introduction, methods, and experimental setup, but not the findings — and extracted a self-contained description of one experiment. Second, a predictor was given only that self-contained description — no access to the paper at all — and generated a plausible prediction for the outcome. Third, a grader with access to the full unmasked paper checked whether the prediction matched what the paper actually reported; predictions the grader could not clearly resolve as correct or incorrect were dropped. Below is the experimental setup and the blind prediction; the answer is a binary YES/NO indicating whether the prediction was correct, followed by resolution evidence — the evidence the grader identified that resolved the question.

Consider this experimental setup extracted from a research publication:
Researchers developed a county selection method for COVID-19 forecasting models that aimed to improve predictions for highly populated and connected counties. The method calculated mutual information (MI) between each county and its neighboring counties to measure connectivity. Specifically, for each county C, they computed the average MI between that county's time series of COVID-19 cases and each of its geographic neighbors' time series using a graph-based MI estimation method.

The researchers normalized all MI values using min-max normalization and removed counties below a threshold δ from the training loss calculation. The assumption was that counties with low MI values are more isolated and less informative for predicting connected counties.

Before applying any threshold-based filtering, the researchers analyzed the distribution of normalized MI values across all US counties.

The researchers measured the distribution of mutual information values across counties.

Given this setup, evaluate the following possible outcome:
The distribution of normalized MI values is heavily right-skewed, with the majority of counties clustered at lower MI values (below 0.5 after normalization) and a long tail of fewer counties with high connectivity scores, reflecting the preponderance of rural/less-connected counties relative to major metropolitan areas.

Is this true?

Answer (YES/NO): NO